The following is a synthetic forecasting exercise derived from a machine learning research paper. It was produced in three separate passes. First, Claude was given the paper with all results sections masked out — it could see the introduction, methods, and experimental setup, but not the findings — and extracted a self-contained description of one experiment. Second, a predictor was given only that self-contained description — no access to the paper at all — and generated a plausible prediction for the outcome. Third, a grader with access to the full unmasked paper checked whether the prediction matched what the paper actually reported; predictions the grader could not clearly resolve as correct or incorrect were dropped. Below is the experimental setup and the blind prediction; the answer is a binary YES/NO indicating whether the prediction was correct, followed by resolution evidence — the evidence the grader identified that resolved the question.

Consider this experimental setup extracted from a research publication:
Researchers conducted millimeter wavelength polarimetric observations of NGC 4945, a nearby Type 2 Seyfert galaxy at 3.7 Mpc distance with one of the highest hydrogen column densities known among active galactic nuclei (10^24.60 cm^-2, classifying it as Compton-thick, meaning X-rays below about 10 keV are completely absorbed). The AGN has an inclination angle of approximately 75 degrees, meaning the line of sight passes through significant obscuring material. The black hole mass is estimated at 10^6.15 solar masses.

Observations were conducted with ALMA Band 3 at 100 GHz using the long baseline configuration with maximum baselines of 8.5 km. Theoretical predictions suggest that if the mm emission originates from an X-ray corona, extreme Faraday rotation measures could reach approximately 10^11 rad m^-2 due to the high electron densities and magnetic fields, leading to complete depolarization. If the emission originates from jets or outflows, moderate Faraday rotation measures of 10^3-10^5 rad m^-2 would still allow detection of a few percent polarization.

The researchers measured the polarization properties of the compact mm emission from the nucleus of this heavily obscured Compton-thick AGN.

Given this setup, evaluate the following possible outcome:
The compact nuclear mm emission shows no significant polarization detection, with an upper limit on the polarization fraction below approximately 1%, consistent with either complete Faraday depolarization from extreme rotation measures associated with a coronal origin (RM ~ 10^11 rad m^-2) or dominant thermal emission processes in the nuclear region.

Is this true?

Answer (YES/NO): YES